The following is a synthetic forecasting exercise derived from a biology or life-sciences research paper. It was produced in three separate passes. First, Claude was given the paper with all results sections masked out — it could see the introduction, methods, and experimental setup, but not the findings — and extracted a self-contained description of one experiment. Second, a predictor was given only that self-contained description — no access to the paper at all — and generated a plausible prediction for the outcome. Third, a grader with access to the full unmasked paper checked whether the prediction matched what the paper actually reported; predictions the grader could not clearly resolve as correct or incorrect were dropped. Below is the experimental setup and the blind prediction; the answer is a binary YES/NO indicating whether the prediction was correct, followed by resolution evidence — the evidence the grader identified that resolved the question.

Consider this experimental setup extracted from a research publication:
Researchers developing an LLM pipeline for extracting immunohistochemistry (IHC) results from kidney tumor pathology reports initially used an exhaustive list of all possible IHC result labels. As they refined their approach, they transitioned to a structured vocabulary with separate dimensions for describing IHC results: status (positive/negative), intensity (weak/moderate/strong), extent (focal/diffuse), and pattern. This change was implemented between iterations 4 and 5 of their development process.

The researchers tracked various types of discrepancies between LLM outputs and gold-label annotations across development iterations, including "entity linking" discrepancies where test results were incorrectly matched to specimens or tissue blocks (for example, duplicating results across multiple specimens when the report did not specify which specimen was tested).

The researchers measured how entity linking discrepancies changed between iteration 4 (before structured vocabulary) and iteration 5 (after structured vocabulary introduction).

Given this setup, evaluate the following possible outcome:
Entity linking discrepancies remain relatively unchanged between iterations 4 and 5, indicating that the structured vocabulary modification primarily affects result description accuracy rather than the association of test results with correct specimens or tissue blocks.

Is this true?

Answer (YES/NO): NO